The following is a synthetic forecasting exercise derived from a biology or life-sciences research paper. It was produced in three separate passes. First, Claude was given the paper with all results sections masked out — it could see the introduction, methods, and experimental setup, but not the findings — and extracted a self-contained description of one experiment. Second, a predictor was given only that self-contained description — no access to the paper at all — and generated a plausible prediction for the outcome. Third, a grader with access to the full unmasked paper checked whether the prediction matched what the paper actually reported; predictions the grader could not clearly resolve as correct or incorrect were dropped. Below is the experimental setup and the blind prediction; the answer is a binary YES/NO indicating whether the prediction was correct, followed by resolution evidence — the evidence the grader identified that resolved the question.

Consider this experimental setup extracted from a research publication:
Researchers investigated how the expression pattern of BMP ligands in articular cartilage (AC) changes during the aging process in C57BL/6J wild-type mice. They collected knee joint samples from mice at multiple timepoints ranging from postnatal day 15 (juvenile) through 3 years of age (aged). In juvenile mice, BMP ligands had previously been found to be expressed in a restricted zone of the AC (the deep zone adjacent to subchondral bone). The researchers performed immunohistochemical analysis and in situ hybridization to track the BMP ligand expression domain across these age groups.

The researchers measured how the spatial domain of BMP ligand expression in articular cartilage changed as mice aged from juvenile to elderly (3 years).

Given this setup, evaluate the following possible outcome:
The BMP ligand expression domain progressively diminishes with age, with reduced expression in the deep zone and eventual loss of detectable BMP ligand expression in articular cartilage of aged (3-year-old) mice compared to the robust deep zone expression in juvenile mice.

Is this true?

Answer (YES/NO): NO